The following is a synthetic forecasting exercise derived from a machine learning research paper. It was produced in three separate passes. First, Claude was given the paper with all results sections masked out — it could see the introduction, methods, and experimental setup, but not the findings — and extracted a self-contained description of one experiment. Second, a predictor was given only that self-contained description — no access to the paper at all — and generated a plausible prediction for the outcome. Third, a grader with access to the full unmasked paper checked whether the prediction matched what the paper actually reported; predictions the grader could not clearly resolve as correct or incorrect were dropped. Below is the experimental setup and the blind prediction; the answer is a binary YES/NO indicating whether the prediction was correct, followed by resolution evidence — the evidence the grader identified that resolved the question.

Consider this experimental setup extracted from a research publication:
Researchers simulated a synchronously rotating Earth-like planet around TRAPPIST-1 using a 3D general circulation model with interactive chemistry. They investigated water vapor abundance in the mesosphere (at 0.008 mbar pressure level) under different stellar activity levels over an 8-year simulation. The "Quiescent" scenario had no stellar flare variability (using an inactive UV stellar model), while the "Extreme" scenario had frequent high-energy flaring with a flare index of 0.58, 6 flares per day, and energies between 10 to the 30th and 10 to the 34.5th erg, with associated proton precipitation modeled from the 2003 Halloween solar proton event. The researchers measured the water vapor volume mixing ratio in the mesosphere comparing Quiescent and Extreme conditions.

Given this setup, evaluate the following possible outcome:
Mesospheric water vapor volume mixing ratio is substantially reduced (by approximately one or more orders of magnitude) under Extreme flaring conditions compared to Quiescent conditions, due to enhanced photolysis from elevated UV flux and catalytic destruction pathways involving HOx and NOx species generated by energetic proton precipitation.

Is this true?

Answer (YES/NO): NO